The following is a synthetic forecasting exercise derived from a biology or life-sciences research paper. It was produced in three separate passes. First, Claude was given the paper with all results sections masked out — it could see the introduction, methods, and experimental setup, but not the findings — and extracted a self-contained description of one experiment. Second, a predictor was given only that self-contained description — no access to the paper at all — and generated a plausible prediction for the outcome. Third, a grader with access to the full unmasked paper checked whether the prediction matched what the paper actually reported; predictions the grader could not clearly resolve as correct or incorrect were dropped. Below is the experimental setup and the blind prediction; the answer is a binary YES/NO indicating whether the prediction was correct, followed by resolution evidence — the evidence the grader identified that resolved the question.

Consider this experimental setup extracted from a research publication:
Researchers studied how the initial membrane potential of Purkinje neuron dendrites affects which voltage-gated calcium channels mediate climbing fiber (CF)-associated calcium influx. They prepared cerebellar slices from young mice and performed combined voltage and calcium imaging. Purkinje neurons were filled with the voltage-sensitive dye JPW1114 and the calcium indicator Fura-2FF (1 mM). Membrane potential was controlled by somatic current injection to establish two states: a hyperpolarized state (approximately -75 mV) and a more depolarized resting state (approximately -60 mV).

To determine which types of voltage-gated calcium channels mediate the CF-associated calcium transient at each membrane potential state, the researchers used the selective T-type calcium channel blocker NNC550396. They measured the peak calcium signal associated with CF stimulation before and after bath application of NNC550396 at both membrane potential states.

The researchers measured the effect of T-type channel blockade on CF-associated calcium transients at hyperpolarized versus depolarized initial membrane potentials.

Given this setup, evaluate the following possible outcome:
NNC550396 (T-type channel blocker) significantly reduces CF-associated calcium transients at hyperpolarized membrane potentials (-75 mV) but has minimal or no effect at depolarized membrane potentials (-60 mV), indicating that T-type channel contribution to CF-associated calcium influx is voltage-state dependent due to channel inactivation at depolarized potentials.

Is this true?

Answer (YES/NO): YES